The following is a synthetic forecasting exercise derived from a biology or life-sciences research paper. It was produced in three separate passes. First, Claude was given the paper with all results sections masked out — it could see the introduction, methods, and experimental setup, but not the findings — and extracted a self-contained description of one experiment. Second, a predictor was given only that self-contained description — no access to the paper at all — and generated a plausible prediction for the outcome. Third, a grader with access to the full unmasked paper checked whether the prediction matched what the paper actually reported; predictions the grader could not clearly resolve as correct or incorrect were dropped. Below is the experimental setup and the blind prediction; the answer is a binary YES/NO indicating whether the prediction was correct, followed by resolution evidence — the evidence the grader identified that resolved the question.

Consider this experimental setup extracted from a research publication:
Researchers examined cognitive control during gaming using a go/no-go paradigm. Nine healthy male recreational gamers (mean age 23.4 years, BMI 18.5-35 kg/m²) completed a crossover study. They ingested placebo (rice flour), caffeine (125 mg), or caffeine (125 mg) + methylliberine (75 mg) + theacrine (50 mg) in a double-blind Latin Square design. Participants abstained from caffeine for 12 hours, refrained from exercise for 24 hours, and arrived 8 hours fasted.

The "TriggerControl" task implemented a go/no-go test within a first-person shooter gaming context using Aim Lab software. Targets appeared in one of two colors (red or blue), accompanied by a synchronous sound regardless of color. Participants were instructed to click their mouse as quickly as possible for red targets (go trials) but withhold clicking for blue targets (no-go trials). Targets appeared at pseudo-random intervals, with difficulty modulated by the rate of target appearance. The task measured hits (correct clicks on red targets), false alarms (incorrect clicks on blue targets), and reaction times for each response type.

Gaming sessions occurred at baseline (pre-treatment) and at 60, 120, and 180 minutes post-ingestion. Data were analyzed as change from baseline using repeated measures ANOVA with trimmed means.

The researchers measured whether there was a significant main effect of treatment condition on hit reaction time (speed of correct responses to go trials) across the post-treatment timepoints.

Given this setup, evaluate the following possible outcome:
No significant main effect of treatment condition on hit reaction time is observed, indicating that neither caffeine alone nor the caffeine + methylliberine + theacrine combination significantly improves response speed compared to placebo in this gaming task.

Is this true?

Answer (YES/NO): YES